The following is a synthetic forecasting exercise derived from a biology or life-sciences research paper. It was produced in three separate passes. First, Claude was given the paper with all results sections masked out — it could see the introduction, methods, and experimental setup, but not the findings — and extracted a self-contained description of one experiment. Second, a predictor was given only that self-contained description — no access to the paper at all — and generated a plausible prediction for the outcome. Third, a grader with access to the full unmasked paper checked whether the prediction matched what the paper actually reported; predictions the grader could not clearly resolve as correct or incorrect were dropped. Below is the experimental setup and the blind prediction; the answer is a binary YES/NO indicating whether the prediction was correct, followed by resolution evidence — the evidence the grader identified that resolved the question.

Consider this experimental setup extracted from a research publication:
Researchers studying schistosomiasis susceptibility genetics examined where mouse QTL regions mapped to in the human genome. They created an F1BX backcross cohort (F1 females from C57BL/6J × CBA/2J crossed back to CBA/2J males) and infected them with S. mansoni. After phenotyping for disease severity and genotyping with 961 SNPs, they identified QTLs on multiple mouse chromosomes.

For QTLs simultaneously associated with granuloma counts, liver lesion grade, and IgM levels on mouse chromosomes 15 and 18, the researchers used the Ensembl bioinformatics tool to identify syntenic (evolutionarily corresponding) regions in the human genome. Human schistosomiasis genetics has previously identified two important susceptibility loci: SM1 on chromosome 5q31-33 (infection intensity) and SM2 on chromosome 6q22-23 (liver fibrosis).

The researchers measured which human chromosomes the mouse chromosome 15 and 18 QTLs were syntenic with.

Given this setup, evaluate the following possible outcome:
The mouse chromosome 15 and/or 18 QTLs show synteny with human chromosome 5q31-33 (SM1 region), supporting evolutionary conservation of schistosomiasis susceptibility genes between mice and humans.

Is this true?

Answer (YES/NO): NO